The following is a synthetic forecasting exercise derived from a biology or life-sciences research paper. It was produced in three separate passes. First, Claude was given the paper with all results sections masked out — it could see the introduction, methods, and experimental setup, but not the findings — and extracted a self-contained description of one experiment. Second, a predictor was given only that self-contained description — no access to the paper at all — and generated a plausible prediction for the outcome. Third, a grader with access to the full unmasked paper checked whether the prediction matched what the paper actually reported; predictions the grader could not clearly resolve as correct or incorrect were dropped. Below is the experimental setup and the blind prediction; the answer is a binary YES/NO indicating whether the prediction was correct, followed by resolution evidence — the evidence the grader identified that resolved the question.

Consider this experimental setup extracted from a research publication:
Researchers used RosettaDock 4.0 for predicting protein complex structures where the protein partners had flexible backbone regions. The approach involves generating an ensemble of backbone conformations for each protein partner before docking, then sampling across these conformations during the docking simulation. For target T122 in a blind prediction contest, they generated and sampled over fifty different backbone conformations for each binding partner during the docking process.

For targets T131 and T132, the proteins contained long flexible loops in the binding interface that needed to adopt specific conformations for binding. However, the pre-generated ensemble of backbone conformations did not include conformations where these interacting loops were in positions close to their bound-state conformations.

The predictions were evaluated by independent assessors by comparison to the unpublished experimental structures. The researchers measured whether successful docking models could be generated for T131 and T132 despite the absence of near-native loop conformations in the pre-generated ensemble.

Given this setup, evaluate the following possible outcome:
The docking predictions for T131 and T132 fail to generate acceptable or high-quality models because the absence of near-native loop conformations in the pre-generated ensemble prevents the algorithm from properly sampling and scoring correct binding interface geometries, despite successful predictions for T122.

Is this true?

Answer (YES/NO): YES